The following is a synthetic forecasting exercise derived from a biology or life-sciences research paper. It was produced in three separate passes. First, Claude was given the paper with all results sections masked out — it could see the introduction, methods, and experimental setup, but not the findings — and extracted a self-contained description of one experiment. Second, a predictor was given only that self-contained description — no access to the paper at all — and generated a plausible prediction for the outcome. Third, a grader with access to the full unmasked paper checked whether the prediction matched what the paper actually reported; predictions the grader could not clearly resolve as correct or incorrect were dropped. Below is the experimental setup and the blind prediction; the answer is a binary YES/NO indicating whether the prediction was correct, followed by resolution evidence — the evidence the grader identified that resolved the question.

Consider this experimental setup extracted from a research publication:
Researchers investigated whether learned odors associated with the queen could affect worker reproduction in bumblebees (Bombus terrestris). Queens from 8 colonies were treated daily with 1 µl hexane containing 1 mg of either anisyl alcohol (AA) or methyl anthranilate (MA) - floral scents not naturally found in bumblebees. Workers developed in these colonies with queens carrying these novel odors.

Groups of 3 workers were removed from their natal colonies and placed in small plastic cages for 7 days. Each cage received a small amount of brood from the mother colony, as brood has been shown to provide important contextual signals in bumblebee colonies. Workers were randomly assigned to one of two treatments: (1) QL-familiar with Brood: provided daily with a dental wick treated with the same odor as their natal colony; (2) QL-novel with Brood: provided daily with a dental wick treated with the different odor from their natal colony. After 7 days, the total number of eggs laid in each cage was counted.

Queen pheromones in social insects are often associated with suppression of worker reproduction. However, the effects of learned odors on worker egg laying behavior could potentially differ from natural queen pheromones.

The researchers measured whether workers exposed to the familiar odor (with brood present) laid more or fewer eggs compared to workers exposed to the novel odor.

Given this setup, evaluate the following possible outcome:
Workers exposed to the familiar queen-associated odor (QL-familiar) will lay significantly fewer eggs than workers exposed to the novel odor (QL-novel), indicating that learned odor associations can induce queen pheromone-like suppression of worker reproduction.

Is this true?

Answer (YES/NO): NO